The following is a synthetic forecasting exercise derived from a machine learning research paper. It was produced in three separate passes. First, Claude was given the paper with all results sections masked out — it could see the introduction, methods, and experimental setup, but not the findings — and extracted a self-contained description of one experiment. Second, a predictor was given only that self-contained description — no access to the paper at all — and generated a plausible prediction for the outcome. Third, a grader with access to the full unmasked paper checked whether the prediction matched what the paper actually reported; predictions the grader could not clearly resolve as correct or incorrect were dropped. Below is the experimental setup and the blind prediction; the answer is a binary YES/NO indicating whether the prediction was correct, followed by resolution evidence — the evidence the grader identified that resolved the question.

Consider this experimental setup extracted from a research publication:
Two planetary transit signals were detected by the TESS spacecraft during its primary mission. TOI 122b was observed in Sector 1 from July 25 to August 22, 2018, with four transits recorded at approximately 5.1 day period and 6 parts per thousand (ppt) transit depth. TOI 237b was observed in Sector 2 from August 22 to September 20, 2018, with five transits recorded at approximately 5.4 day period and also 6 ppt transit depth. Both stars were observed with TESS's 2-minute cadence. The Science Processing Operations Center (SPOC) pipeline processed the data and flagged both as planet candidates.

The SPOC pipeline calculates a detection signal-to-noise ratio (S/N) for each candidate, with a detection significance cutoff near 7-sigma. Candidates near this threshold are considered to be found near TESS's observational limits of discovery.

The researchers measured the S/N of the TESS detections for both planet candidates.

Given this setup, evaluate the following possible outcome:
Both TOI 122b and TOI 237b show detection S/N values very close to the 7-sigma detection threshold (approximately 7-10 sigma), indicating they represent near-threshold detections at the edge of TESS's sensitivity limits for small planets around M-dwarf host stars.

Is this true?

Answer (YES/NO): YES